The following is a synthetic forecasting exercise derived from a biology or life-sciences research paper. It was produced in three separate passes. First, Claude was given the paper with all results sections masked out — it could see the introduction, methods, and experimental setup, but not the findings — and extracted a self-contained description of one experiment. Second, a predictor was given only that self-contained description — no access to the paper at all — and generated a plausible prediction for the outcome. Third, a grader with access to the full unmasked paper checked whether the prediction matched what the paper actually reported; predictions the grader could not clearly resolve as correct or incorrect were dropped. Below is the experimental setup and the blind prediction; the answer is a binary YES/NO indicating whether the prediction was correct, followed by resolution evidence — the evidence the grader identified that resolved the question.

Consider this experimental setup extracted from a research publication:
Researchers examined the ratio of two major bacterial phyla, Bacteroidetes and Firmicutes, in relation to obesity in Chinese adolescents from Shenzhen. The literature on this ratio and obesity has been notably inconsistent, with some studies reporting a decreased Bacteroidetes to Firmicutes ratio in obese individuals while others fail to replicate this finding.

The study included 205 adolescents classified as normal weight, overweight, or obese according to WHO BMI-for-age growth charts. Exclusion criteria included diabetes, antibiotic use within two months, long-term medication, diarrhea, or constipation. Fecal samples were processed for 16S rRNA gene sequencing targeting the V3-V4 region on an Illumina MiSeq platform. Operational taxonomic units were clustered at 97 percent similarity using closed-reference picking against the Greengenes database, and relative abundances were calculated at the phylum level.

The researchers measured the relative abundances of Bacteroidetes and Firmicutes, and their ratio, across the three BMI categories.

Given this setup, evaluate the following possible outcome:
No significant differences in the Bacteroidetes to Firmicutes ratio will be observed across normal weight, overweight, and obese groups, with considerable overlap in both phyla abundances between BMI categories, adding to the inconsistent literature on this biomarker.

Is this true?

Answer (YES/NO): YES